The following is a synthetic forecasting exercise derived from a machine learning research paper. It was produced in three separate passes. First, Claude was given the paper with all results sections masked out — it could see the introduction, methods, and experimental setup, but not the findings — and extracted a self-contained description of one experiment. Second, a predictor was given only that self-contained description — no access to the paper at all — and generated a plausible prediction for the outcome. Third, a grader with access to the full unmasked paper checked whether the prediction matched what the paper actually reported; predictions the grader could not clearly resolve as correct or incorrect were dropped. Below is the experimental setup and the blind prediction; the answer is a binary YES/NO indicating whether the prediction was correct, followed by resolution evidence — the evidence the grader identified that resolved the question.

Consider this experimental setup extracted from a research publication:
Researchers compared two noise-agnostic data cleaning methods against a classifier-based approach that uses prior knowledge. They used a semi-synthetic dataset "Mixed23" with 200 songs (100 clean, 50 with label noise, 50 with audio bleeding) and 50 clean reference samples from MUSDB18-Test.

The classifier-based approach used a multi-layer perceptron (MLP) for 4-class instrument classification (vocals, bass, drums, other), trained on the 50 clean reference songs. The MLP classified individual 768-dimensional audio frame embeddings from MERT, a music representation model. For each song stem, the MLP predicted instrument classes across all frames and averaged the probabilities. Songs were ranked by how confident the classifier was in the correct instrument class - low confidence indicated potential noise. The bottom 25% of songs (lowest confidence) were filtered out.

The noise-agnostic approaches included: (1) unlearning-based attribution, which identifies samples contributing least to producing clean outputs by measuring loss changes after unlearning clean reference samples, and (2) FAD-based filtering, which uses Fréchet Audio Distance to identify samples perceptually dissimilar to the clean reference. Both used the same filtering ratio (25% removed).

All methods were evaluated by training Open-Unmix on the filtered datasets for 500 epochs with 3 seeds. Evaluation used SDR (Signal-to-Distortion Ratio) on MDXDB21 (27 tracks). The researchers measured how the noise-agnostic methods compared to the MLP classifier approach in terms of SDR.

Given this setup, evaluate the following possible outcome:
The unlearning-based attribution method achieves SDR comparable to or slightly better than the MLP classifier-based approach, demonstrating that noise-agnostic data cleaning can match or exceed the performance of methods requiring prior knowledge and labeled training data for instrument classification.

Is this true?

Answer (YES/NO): NO